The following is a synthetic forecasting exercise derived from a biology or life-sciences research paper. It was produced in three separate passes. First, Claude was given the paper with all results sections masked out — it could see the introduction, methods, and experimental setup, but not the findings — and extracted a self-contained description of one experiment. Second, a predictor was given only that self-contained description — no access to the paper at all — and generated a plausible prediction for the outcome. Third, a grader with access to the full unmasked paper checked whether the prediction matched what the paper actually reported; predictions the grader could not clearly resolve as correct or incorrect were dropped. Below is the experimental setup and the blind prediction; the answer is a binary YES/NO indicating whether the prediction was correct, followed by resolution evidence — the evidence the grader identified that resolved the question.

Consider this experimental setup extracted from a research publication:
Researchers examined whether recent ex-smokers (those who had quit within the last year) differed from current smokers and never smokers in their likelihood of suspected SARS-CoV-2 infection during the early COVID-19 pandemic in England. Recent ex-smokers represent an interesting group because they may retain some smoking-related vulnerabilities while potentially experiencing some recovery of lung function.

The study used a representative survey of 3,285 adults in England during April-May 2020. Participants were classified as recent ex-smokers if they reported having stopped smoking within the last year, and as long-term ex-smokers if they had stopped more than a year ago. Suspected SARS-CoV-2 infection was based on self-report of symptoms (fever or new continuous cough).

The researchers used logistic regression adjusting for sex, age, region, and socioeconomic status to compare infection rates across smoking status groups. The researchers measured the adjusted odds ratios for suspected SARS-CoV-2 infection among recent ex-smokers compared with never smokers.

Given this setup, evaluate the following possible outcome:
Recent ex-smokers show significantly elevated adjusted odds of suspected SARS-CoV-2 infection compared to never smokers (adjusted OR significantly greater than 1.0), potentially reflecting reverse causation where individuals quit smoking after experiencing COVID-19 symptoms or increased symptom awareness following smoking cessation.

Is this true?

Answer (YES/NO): NO